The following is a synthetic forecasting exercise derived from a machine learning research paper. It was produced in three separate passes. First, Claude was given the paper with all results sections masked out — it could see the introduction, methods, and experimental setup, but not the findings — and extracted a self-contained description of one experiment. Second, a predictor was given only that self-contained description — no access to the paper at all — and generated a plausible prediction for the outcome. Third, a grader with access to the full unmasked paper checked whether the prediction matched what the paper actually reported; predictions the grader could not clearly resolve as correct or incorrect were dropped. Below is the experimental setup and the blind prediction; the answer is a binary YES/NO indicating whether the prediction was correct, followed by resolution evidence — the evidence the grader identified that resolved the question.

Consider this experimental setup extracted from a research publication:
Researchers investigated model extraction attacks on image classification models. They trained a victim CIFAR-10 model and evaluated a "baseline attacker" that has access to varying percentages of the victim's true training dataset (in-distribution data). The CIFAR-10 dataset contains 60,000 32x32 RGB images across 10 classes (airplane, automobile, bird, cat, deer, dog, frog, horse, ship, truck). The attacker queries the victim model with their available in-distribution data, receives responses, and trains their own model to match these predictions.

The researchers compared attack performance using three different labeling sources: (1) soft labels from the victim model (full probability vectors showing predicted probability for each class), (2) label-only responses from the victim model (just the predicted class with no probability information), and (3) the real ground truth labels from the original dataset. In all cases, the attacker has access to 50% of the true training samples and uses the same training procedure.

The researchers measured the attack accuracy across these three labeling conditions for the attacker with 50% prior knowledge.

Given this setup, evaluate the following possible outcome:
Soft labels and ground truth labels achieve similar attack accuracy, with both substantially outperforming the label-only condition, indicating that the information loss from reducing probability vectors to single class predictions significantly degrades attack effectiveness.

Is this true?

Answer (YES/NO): NO